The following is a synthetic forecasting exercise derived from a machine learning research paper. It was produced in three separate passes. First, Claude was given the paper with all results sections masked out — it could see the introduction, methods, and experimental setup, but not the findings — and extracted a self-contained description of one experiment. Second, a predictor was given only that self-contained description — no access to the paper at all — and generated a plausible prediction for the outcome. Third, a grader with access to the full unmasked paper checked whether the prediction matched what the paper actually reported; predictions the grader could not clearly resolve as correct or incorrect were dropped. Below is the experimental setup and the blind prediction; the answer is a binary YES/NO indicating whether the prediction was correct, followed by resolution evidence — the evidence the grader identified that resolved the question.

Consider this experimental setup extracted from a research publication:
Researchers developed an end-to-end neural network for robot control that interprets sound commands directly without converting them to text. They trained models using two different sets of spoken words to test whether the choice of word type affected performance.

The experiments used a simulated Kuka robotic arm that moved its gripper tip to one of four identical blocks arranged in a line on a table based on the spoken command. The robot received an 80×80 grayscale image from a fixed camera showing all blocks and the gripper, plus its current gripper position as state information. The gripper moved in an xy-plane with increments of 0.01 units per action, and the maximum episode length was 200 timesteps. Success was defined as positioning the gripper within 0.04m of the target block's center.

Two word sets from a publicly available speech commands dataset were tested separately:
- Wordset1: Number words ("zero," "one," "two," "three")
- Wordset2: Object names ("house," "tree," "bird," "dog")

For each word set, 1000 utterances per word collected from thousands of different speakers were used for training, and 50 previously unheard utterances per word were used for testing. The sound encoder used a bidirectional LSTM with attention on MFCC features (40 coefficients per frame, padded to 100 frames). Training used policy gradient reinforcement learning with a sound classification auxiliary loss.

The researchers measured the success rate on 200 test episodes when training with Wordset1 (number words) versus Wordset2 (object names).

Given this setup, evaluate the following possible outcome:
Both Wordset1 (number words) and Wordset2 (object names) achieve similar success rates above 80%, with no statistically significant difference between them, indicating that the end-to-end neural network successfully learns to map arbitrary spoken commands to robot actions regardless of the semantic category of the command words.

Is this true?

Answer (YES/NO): YES